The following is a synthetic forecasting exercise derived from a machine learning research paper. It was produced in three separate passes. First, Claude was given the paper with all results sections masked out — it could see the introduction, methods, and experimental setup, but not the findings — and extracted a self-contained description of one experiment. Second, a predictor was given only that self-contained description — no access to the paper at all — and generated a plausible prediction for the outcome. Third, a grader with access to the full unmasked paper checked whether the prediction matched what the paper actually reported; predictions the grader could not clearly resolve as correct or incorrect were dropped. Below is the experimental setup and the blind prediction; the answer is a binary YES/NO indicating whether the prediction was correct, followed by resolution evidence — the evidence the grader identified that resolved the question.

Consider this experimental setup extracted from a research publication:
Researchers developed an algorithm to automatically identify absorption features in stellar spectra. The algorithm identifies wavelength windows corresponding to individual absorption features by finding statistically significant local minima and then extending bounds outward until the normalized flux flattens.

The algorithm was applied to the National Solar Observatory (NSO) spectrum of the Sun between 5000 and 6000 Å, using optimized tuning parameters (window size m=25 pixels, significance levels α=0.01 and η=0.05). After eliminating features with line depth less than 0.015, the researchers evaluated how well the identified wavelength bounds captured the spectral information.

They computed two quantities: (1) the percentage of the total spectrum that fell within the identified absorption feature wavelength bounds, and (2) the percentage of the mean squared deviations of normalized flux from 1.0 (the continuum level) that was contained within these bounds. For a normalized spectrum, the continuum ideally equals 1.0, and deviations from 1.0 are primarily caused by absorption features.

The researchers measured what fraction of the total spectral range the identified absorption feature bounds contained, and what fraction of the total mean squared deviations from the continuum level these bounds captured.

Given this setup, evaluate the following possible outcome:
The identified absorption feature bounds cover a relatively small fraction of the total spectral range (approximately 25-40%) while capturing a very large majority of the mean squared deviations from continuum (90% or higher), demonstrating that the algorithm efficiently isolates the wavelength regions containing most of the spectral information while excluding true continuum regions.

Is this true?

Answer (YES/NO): NO